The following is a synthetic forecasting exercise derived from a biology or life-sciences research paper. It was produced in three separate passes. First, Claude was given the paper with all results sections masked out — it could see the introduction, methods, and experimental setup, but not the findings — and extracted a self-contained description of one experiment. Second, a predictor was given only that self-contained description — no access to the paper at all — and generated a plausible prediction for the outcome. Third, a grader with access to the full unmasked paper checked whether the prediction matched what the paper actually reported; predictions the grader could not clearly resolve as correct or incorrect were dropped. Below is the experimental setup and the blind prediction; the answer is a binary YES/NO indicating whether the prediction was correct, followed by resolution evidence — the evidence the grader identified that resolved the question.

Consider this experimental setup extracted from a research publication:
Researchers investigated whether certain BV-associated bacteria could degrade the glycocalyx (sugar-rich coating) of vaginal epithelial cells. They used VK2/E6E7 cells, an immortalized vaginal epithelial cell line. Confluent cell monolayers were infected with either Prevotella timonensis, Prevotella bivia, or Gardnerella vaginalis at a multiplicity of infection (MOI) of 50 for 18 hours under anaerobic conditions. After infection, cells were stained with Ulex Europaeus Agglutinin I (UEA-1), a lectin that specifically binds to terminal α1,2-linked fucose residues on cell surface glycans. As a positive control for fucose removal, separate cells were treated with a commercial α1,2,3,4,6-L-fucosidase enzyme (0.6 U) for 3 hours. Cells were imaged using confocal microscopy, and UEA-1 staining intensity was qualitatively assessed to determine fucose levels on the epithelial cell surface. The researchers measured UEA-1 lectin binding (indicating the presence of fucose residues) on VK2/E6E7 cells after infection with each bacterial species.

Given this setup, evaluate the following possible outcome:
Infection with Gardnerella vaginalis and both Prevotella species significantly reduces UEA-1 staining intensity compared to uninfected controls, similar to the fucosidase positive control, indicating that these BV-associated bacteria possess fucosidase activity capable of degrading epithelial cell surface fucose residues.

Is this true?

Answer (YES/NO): NO